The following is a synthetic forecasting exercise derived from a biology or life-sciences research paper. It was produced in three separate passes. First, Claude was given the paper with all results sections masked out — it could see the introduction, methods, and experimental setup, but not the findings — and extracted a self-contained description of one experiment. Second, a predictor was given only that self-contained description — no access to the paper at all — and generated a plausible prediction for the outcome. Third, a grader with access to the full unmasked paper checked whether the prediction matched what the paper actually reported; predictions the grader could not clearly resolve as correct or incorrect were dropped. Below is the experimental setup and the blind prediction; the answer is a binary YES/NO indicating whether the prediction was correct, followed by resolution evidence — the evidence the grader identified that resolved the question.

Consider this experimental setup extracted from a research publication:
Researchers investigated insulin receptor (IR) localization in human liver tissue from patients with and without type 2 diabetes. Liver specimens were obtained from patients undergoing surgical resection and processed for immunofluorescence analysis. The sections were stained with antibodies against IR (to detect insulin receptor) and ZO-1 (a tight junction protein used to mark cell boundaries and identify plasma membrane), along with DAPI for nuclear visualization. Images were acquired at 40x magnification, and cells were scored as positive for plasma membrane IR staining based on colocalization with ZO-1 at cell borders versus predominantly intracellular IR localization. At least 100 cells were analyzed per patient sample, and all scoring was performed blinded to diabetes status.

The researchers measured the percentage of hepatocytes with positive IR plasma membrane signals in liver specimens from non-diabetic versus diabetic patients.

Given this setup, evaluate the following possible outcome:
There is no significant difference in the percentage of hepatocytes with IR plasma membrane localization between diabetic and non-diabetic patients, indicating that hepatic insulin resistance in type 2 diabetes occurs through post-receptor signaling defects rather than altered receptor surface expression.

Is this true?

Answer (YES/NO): NO